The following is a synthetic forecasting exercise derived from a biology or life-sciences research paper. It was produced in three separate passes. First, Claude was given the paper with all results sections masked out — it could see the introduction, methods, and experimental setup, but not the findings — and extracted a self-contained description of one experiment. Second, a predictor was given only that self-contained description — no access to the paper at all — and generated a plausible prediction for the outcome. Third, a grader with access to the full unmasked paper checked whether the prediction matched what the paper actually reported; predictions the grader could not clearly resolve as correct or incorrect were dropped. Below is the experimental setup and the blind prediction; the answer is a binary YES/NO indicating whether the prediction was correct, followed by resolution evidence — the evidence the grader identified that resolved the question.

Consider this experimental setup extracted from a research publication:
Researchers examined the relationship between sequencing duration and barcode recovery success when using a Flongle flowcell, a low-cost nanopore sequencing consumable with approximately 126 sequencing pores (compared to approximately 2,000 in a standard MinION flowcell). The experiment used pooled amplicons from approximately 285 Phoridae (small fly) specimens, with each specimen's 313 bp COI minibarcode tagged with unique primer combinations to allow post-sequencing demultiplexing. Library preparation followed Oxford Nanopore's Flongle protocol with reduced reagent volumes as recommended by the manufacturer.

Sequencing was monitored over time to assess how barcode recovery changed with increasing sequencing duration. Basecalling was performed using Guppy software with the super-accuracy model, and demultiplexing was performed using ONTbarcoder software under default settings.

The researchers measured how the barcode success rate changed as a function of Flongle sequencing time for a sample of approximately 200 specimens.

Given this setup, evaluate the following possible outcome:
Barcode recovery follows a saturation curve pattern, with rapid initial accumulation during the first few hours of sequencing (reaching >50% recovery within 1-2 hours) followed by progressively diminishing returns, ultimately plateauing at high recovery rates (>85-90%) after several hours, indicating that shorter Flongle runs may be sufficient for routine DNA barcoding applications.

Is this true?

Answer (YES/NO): YES